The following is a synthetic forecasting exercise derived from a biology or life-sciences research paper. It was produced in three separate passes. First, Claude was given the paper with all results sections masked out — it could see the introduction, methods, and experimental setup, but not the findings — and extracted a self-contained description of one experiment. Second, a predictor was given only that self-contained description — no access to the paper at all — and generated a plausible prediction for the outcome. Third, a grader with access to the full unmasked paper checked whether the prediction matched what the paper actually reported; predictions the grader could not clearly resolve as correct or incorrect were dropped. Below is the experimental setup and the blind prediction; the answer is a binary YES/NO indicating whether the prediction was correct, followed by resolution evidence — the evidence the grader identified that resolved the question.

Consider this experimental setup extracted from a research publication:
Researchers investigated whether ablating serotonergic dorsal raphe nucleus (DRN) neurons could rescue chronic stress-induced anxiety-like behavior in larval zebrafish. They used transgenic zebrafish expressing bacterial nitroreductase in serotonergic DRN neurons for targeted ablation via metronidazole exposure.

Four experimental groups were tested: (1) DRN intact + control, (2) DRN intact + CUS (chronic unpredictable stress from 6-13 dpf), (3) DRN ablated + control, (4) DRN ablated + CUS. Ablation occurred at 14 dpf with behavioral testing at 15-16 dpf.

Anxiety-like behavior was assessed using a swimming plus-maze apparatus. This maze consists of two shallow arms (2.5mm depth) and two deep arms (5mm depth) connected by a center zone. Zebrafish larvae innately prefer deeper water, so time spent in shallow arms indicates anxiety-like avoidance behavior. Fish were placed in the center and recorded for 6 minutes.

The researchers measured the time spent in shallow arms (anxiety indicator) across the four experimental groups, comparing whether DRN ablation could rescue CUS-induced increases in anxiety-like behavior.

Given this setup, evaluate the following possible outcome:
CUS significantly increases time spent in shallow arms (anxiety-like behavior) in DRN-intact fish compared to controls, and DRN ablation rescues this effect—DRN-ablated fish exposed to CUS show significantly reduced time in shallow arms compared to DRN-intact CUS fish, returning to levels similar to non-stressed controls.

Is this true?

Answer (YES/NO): NO